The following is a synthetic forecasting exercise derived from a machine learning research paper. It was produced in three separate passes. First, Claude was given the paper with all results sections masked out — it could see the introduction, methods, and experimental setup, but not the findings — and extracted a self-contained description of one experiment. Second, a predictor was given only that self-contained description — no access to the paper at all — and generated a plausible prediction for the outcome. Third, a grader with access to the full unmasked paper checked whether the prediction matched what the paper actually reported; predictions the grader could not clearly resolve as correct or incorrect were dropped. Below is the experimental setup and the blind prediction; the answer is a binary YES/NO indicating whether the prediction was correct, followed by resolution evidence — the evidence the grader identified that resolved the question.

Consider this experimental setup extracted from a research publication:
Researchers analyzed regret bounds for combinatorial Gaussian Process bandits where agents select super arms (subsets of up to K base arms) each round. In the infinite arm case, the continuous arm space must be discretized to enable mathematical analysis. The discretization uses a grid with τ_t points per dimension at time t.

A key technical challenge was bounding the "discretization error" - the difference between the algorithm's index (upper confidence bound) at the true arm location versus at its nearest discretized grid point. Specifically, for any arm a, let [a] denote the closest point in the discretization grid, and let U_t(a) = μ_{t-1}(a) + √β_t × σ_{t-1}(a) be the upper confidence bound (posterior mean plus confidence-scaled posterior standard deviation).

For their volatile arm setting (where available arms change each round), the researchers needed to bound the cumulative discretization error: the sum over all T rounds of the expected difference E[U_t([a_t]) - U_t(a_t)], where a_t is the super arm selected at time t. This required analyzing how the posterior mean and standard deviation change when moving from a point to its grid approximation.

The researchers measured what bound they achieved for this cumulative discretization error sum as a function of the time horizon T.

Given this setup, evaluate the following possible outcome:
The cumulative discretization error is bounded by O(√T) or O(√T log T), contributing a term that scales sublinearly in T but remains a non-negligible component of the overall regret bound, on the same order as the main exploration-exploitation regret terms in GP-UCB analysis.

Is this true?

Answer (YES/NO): NO